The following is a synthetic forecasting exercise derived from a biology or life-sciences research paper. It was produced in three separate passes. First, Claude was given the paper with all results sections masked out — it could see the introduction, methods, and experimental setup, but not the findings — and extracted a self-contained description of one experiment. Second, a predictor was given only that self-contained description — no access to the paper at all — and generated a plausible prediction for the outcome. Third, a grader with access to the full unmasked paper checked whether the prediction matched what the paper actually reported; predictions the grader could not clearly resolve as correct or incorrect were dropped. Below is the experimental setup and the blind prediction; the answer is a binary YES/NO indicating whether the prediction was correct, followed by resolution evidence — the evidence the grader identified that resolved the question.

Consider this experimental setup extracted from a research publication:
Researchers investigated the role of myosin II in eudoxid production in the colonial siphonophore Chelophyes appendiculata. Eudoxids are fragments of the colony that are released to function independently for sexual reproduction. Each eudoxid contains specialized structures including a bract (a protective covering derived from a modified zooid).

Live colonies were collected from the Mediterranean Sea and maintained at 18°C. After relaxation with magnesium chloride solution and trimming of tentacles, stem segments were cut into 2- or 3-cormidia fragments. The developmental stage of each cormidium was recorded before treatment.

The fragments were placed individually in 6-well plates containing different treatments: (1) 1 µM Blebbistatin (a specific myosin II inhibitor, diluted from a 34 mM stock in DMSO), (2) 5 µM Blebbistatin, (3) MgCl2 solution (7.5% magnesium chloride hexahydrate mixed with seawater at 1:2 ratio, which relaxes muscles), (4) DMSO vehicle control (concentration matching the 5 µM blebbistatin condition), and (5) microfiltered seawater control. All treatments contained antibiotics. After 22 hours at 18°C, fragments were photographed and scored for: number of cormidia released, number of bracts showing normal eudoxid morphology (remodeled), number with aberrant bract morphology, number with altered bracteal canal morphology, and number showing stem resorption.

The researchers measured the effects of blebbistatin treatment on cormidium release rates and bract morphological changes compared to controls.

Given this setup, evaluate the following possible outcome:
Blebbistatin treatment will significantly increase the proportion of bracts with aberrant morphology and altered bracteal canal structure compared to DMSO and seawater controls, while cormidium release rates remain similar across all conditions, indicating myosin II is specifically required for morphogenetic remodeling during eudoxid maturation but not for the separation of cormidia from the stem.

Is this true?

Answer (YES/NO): NO